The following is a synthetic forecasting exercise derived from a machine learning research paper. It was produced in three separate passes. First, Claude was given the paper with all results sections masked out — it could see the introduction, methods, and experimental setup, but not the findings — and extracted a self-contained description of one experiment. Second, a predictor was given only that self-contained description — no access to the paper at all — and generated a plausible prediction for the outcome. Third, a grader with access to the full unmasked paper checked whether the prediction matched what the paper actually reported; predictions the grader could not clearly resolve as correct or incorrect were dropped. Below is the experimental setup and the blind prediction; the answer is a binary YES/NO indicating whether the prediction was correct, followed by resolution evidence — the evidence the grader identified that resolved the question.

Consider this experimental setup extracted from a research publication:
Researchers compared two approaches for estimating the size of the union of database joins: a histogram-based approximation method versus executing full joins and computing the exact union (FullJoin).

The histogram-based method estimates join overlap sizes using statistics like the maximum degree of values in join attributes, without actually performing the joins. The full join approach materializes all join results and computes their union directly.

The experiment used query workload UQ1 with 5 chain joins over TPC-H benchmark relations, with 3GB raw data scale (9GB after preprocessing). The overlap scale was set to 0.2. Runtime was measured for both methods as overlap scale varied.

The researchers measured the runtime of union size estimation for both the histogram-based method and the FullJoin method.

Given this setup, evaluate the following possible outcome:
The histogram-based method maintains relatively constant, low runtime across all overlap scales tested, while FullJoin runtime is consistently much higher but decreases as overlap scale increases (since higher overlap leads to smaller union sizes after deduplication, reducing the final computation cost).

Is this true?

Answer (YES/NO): NO